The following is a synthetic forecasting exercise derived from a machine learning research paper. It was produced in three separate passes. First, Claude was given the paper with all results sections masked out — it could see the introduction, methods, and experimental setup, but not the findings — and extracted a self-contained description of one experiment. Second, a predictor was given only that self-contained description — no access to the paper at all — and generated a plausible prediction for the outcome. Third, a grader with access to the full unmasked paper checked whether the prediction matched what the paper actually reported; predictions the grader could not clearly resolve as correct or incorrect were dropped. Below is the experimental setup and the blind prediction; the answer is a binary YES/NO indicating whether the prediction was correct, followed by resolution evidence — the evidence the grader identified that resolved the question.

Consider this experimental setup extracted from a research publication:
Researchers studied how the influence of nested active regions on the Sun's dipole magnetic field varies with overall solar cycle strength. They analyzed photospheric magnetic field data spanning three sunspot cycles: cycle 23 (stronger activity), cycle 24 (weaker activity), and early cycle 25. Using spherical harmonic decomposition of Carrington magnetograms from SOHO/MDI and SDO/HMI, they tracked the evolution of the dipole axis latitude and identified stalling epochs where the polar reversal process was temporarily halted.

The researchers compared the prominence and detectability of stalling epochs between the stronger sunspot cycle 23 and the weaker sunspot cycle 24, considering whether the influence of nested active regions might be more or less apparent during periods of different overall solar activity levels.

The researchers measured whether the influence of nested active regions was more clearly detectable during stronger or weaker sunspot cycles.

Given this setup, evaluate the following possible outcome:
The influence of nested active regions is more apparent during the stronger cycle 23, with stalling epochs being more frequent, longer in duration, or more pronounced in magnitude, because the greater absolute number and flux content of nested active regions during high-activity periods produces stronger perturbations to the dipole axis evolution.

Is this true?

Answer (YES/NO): NO